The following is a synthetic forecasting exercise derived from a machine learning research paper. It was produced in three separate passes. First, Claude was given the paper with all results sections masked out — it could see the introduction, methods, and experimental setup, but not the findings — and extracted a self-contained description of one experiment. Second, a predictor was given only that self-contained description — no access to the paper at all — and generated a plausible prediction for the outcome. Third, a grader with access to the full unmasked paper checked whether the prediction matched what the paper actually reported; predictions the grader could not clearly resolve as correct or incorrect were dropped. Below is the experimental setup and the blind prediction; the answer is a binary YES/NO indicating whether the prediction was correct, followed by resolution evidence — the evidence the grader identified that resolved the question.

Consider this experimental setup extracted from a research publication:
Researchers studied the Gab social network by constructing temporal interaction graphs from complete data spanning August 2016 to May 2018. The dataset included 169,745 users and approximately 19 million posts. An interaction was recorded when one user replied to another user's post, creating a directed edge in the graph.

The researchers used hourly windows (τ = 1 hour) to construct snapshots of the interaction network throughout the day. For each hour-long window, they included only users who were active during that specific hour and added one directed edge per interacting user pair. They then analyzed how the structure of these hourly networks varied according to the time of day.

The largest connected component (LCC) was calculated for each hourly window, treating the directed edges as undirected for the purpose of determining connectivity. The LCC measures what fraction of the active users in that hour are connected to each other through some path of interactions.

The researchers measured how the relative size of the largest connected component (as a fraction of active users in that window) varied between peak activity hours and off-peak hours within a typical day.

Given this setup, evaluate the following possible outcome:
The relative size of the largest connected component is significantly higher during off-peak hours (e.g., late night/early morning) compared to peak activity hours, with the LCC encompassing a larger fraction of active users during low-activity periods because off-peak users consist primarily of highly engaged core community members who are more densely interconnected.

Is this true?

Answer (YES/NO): NO